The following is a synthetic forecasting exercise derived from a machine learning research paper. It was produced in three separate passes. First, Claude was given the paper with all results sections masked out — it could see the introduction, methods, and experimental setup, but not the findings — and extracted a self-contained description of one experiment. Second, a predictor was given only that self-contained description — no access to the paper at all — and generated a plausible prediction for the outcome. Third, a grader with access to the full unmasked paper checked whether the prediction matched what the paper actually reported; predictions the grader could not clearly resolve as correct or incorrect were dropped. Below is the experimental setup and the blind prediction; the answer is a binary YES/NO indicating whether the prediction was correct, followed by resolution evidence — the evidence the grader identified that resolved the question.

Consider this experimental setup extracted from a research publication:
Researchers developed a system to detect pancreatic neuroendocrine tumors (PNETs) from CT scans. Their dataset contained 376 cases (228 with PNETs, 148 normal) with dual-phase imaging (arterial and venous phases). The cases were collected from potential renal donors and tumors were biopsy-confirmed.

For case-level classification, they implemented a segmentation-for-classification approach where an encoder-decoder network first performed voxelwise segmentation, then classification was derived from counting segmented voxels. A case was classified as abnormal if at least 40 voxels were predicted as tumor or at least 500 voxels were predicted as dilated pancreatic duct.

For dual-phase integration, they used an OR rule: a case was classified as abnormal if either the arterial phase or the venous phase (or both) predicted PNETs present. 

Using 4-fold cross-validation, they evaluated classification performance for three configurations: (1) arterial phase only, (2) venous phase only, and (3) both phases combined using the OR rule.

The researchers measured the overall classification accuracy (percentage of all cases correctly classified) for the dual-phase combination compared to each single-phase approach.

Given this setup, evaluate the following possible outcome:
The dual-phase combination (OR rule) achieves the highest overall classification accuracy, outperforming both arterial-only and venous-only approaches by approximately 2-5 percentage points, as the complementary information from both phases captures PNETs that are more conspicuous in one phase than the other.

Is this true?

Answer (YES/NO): NO